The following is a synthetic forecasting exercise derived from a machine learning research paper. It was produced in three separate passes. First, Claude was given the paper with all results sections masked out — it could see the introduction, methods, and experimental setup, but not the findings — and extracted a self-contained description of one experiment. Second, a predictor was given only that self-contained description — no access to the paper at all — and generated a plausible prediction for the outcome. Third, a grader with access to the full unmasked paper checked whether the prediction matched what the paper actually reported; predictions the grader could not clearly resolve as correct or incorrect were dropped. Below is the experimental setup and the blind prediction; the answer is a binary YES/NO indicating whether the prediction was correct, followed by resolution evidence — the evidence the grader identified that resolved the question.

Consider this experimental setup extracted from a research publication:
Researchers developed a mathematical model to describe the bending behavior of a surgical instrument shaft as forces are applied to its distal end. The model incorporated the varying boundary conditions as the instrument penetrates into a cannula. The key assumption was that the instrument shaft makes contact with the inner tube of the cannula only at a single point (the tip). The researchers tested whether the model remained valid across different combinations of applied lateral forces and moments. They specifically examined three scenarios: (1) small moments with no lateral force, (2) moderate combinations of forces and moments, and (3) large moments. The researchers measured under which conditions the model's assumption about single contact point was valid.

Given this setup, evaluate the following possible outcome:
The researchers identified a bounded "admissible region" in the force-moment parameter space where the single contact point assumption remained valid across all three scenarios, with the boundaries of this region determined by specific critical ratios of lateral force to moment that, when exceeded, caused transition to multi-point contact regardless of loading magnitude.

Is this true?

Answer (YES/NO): NO